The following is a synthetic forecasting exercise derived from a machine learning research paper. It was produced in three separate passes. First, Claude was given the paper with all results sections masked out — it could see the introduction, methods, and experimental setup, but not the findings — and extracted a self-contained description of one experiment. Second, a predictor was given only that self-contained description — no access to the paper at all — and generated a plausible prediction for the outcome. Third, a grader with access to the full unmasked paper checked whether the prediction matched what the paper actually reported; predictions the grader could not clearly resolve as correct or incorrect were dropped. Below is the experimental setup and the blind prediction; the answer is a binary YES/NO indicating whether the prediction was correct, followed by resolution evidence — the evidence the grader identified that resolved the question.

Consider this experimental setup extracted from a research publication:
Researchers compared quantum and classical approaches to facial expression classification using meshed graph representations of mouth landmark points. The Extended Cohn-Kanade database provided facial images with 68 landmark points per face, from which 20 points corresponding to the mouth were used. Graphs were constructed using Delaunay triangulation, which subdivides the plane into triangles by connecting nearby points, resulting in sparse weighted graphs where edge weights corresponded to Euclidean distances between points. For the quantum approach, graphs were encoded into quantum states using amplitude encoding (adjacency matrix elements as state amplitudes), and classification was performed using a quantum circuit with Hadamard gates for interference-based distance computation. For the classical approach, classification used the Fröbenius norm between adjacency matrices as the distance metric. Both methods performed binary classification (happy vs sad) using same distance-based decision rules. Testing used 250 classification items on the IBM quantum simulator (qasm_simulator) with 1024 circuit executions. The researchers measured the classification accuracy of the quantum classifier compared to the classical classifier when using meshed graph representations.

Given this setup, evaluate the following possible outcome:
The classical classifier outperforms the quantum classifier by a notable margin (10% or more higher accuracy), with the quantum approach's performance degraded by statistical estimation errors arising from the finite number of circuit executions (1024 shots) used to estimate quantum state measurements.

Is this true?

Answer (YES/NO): NO